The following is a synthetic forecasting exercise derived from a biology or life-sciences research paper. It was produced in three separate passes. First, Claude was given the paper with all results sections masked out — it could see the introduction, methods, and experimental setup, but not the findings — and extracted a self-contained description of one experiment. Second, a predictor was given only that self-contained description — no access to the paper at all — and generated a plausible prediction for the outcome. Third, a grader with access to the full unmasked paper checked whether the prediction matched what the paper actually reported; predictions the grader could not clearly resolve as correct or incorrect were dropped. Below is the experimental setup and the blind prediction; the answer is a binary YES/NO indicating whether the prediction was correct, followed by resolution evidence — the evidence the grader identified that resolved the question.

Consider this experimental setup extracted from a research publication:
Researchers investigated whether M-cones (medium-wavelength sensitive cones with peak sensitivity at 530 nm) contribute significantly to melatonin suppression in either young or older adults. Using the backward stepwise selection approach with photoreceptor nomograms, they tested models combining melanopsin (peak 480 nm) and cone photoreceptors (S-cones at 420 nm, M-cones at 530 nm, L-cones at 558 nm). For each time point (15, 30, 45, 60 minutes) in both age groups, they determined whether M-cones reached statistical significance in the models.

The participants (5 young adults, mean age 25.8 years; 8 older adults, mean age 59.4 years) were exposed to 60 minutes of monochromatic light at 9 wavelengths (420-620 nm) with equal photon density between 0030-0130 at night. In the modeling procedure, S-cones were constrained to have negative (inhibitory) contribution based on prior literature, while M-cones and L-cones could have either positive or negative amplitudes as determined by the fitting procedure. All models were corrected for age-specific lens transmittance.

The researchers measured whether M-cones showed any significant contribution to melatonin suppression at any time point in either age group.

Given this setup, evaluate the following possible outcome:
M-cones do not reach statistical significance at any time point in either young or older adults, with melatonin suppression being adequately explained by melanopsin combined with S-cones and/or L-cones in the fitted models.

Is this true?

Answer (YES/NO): NO